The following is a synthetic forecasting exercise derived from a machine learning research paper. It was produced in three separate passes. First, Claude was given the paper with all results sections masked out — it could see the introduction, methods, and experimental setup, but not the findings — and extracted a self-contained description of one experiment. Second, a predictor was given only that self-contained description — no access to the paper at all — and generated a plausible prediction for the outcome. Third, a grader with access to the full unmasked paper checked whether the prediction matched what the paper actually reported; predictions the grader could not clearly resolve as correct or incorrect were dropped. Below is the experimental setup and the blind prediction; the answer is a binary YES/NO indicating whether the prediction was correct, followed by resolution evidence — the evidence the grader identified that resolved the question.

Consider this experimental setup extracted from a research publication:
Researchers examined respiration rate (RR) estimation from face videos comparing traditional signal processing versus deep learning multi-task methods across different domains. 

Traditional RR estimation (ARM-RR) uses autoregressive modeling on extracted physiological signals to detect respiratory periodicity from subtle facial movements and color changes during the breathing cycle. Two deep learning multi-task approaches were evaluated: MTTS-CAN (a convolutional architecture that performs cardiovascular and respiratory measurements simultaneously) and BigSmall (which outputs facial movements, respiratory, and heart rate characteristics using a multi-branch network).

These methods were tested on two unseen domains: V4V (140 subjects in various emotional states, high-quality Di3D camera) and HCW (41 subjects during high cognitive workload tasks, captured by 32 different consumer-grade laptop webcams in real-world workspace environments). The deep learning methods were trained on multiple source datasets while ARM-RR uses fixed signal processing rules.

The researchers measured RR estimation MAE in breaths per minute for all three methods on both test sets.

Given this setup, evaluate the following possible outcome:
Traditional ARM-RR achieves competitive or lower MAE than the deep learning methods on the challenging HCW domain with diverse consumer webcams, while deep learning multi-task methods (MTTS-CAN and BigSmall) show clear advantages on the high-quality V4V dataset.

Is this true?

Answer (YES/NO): NO